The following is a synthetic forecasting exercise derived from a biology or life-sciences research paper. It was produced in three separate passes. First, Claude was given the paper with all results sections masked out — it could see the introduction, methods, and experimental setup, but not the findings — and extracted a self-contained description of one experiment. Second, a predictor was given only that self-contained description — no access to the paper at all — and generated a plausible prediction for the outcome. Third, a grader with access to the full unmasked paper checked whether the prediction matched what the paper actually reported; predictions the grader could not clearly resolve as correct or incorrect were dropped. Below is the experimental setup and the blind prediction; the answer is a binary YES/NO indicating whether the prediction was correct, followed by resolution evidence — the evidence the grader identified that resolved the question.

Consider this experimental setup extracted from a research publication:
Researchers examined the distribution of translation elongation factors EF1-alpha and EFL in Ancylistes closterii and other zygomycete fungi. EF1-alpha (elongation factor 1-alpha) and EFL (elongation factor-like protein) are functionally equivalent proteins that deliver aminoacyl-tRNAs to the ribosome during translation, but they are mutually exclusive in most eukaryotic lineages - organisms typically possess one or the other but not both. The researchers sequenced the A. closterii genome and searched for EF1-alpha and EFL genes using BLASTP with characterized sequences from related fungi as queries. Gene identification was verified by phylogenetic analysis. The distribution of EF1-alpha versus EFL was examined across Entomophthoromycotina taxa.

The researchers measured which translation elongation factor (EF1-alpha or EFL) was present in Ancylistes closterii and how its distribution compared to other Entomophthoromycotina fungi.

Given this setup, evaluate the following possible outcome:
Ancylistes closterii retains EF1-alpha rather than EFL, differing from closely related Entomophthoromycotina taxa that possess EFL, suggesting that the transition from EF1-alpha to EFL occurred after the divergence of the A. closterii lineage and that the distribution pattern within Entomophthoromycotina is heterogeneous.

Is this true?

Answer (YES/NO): NO